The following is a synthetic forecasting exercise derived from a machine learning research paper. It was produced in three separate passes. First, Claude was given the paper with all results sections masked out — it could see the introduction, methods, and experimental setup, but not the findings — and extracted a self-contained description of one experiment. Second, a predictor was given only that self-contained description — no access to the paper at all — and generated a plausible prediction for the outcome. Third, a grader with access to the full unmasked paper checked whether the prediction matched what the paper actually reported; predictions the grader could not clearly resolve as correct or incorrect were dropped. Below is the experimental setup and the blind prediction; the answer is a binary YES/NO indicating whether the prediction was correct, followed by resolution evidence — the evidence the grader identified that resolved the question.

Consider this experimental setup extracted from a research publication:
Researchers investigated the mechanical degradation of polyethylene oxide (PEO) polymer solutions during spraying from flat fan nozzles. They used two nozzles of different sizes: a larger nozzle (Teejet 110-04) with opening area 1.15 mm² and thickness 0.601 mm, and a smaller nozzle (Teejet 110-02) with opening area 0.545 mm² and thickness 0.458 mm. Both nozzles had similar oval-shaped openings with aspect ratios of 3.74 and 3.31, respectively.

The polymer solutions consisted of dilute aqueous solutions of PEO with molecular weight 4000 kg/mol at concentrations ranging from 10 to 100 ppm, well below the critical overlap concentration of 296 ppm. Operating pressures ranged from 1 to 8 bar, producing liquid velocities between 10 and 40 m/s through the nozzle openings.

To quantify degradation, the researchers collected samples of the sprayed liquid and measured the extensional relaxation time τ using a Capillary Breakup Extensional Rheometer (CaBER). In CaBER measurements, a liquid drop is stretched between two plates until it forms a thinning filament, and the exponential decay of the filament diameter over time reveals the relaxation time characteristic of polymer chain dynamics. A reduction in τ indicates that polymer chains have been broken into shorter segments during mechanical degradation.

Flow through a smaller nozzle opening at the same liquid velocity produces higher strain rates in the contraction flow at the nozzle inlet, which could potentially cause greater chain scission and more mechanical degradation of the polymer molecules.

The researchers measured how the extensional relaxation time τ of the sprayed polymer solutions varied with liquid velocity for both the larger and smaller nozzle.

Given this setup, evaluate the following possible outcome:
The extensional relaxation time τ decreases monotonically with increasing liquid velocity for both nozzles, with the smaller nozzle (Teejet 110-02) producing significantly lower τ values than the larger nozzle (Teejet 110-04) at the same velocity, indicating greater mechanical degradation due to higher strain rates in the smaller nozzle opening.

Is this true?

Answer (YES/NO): NO